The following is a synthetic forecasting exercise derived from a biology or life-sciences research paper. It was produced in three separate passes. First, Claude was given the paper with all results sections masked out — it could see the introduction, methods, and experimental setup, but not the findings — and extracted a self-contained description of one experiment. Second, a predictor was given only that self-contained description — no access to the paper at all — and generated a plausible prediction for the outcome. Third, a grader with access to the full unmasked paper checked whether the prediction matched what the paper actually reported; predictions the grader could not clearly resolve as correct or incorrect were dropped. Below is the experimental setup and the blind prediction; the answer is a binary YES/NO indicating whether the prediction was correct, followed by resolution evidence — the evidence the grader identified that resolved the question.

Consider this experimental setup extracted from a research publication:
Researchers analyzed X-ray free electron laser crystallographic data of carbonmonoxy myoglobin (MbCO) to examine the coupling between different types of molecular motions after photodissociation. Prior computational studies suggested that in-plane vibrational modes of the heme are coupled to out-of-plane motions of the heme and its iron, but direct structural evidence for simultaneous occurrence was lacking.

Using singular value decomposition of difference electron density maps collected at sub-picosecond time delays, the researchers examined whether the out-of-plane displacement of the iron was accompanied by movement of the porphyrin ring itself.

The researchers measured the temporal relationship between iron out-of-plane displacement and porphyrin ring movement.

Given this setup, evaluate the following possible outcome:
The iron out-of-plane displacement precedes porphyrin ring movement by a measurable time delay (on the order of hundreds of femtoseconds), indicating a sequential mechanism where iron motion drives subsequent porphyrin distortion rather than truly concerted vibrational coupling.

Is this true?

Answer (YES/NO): NO